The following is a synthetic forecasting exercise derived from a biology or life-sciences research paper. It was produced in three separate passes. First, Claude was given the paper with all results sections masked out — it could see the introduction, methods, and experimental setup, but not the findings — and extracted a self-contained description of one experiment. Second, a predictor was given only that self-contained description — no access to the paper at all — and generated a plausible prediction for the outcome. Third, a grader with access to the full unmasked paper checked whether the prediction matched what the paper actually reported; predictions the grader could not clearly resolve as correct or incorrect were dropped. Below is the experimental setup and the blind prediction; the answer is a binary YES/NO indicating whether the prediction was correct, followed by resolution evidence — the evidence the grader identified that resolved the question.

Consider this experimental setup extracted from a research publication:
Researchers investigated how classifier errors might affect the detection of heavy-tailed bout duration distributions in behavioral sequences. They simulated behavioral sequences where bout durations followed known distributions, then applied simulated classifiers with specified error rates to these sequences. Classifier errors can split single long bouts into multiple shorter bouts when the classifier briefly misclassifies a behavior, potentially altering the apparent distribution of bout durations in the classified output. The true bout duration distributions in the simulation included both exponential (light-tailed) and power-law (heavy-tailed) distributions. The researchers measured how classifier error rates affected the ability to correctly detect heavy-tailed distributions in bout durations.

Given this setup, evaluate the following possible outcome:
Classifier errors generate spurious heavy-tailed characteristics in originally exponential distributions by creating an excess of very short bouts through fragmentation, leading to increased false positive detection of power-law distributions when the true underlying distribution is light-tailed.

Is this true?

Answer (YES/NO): NO